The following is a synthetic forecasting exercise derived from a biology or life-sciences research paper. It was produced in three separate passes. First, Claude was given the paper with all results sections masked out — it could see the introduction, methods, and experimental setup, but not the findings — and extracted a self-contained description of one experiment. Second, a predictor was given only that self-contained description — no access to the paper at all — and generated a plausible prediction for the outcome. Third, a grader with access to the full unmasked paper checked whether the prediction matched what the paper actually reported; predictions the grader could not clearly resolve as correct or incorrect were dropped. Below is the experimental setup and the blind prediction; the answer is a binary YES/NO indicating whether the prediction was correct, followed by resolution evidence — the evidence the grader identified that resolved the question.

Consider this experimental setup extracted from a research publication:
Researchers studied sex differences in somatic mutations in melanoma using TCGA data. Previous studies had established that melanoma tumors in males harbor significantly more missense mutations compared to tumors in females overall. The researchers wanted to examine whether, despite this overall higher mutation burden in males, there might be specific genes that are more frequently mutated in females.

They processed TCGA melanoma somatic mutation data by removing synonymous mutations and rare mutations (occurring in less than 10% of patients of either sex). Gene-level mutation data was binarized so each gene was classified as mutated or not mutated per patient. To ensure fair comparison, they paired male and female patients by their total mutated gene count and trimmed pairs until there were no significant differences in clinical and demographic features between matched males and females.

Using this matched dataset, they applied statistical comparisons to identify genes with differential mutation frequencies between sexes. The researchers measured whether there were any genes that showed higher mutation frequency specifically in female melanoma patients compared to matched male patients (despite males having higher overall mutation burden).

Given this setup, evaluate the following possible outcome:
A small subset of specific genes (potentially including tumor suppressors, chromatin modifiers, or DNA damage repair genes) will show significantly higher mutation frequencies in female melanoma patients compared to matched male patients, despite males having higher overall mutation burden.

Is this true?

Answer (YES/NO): YES